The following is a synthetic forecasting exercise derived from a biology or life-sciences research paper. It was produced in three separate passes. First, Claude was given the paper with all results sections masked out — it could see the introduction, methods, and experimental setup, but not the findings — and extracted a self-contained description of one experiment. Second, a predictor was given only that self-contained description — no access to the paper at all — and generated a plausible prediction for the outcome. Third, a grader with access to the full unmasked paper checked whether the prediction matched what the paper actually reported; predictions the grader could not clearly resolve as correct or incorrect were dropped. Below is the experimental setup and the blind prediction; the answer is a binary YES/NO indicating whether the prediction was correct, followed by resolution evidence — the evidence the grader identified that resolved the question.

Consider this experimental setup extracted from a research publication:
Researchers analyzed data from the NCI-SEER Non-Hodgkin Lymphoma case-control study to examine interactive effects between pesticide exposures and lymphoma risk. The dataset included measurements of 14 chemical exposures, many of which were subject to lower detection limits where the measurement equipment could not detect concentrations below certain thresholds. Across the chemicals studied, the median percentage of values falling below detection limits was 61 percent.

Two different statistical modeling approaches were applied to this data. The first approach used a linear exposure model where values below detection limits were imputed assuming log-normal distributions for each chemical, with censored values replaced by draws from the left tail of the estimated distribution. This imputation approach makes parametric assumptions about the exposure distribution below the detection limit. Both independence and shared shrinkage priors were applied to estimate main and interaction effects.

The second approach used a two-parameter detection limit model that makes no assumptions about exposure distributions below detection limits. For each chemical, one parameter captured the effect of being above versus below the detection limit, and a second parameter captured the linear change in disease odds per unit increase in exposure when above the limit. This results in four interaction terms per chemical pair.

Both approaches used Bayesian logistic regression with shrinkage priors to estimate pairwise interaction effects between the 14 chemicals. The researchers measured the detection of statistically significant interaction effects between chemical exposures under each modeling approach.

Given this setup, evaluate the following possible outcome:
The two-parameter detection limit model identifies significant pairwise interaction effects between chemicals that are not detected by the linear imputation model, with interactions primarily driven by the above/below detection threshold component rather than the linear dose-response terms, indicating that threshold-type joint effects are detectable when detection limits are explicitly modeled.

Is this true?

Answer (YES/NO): NO